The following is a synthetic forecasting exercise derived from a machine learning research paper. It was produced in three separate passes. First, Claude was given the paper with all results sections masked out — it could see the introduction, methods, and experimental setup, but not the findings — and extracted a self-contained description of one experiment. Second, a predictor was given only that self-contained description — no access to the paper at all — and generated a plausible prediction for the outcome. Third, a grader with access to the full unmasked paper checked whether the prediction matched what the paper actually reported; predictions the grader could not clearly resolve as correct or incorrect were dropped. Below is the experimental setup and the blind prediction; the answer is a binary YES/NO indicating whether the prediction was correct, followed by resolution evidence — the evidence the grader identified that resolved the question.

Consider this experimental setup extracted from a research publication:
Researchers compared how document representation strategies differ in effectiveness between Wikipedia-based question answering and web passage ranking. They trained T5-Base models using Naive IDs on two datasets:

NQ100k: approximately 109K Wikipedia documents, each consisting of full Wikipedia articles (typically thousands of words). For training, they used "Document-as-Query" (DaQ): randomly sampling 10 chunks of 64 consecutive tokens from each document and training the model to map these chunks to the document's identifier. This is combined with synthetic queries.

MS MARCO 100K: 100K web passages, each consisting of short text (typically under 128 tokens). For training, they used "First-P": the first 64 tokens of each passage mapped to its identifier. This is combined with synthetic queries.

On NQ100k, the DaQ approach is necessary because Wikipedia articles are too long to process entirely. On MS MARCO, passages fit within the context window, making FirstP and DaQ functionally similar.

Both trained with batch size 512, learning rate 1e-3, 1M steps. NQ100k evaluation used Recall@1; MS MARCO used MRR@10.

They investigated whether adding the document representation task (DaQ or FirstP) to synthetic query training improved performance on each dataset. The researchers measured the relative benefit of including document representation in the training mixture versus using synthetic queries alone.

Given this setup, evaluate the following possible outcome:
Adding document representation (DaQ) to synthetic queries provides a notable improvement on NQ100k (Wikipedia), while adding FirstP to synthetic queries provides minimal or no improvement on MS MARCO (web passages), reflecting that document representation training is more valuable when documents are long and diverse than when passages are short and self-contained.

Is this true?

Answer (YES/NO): YES